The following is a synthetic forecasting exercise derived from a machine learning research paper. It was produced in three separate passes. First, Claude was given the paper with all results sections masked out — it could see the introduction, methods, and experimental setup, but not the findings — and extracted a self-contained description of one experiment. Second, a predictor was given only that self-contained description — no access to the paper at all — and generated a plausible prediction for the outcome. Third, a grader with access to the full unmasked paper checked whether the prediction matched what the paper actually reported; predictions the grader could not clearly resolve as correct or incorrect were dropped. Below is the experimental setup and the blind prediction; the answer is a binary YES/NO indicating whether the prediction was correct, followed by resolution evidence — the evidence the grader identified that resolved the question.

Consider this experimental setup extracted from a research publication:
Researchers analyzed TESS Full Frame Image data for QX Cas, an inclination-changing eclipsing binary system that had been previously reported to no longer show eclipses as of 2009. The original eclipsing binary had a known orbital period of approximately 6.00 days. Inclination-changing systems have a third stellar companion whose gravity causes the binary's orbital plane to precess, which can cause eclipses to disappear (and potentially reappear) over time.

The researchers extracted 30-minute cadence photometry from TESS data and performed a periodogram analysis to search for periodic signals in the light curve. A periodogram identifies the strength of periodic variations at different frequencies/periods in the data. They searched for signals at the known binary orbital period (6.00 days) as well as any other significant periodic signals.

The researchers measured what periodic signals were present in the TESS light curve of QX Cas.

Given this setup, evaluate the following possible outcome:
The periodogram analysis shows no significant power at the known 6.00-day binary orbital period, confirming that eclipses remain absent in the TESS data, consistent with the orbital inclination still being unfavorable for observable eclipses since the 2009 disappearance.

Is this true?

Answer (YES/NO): YES